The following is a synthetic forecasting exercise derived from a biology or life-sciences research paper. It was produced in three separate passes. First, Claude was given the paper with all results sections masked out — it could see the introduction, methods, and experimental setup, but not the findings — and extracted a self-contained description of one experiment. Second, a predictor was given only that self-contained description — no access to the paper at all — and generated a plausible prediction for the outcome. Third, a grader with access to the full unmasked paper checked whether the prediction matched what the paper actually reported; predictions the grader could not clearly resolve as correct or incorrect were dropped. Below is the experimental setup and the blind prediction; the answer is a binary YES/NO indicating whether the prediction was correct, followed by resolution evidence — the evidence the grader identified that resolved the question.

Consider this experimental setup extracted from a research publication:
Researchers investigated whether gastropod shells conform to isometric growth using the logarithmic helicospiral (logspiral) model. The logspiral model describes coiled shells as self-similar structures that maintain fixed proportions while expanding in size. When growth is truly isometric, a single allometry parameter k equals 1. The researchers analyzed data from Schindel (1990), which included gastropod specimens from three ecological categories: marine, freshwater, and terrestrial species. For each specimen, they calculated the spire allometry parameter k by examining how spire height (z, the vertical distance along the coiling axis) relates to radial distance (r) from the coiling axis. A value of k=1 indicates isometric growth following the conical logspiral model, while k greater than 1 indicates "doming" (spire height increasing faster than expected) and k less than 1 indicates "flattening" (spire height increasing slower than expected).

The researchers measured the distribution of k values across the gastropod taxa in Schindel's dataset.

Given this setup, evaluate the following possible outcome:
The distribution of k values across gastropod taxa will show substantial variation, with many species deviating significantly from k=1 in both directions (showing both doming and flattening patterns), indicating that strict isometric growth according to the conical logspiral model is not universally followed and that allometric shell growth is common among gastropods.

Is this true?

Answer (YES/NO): NO